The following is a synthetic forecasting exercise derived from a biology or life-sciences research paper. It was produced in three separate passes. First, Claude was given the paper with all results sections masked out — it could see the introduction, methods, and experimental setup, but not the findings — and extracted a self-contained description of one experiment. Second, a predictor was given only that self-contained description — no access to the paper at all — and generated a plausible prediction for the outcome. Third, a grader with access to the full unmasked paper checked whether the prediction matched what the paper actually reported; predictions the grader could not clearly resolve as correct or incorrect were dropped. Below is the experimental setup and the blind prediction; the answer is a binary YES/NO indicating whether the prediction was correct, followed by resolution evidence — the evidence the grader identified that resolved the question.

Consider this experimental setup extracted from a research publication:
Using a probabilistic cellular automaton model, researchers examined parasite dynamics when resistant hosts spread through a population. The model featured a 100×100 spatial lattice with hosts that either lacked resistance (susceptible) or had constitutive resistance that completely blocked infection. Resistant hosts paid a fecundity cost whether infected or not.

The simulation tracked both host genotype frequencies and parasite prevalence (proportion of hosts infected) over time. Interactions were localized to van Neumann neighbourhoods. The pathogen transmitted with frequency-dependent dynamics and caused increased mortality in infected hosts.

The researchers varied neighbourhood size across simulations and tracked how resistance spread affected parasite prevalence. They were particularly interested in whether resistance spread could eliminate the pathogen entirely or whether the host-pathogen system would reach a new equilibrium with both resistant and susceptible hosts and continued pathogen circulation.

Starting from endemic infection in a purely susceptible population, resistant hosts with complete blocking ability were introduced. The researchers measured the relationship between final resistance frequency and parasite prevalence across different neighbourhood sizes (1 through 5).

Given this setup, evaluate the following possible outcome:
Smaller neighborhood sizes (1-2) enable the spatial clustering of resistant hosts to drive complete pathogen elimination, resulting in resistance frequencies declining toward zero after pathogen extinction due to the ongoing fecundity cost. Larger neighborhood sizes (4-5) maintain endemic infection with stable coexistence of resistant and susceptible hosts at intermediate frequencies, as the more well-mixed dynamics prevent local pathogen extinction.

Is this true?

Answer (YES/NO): NO